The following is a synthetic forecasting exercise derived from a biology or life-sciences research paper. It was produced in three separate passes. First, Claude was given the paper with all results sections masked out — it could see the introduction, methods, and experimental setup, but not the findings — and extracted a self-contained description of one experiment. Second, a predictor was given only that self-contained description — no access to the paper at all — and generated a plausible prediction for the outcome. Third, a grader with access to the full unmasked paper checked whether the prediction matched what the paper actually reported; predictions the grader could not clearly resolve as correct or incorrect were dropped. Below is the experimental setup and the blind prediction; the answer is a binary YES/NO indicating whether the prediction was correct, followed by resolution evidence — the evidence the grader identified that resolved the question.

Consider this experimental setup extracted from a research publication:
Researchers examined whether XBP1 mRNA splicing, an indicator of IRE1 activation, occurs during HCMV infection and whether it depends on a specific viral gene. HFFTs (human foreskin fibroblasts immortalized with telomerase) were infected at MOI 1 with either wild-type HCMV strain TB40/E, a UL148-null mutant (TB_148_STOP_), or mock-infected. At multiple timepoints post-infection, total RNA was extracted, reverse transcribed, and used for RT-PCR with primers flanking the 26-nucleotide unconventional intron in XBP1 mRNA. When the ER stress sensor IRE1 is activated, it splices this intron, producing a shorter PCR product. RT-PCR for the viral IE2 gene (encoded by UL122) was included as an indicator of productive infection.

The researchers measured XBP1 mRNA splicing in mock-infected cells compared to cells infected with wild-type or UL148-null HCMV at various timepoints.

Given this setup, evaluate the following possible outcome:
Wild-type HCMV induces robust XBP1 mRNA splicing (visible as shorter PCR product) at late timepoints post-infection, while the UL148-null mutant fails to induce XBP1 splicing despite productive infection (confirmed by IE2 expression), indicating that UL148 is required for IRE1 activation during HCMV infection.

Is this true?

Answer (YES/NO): YES